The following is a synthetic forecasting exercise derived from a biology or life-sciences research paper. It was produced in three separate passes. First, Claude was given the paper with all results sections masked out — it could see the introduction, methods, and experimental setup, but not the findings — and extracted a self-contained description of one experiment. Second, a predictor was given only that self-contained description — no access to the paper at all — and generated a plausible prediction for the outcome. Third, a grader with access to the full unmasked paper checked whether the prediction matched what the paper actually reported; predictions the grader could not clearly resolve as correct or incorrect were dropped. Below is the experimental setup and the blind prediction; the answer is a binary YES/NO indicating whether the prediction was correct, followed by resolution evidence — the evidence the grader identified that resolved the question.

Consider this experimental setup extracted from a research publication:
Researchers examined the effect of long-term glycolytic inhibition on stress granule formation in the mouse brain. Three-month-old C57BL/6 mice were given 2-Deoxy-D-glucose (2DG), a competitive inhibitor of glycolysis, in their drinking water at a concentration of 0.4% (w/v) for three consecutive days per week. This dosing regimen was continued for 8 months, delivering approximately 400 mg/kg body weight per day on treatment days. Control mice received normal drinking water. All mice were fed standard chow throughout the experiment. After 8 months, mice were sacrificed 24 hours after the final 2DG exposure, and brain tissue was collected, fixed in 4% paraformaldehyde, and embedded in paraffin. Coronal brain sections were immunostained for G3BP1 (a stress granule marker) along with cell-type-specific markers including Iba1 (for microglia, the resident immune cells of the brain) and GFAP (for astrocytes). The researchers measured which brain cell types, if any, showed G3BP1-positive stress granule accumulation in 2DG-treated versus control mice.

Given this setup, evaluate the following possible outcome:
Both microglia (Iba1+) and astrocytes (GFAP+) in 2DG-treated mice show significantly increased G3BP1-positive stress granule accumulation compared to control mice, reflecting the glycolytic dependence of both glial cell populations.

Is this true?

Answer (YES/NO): NO